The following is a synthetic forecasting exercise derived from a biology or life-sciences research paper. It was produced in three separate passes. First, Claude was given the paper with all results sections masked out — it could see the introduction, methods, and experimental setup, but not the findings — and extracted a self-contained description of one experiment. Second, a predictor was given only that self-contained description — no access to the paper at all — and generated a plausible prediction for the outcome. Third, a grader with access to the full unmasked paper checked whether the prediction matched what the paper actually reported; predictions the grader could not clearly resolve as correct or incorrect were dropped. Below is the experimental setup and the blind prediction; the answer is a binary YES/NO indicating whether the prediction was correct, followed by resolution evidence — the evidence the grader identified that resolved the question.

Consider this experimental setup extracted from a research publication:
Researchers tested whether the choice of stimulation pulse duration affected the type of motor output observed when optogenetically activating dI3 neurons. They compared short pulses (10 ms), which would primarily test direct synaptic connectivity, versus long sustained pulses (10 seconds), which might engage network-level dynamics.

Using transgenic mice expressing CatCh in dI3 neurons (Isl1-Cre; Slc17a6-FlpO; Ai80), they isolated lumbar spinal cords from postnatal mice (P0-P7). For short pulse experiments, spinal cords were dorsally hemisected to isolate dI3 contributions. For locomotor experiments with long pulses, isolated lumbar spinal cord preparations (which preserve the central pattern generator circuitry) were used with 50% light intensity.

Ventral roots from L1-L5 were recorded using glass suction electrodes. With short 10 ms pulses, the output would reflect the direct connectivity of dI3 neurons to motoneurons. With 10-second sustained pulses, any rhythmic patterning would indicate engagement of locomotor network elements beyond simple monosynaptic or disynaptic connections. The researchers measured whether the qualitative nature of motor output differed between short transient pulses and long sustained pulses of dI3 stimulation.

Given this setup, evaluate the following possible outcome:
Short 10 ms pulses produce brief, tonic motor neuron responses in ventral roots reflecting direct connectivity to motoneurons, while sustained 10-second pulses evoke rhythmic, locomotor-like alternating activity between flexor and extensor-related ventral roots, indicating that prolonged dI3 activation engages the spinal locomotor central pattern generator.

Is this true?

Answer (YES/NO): YES